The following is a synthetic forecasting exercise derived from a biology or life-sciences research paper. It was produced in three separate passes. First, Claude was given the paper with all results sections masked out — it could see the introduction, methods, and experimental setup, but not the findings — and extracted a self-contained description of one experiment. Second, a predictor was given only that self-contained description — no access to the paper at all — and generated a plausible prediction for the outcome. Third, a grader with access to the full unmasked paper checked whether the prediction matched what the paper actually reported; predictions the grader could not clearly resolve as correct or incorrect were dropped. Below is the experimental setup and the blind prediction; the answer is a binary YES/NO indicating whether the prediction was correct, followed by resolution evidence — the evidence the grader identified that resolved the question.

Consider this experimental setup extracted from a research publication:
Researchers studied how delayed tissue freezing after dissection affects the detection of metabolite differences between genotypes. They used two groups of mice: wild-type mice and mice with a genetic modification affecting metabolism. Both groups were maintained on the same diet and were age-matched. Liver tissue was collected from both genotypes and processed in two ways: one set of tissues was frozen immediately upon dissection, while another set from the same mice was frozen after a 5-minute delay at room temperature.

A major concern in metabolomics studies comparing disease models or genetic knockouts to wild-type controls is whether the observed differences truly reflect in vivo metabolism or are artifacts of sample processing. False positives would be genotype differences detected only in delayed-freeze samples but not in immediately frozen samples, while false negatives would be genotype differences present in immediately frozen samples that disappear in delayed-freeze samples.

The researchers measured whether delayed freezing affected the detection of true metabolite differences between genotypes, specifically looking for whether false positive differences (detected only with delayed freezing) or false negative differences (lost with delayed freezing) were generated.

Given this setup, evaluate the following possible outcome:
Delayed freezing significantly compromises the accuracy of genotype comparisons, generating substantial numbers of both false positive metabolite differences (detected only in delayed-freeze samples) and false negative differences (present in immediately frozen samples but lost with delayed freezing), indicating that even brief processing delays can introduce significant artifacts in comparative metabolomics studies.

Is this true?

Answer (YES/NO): YES